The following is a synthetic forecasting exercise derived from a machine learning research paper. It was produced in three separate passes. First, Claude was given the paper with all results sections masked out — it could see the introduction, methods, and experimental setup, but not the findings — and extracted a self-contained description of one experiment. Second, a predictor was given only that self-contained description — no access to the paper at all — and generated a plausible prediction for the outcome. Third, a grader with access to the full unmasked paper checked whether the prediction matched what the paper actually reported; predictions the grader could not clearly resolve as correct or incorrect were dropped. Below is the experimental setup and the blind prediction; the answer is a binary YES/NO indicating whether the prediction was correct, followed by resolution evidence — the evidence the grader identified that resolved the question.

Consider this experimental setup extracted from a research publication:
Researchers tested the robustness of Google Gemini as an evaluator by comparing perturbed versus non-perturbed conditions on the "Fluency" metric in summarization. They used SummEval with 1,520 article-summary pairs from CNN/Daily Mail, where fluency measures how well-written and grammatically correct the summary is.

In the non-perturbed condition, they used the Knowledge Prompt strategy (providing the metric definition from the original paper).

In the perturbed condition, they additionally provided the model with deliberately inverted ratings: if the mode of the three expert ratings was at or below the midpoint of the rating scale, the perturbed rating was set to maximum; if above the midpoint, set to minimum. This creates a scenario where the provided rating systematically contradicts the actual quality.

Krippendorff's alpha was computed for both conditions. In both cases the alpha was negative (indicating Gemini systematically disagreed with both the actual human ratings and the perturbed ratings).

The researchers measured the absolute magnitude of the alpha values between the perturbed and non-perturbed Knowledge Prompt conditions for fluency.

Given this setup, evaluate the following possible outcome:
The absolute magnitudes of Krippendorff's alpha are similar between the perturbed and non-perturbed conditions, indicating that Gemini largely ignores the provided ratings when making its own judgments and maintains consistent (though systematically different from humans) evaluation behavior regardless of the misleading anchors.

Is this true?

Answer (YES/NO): NO